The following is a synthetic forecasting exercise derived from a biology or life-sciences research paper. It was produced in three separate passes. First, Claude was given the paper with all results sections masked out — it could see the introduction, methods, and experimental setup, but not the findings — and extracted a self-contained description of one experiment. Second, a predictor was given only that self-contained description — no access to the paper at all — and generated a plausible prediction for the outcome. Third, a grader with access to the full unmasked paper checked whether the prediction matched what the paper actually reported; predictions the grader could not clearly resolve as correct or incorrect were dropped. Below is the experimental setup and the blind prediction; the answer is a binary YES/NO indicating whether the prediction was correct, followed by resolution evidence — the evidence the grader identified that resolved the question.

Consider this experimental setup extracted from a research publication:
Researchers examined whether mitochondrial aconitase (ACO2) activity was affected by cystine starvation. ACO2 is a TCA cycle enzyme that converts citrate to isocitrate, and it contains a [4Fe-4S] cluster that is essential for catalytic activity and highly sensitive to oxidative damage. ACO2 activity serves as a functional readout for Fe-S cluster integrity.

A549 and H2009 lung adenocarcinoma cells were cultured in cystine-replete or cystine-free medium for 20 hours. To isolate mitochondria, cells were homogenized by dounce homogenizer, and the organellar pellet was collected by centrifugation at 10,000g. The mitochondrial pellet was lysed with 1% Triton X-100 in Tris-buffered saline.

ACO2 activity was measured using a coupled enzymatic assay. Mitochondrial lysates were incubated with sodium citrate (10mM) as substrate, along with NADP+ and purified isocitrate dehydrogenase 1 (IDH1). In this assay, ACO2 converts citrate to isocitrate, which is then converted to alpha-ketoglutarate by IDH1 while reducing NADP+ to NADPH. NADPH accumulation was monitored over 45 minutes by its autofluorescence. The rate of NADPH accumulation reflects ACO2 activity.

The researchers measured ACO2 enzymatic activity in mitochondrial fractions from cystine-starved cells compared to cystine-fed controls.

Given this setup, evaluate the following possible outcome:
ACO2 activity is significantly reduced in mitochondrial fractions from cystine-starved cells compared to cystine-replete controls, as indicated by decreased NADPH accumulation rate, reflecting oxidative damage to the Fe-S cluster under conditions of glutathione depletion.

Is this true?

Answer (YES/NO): NO